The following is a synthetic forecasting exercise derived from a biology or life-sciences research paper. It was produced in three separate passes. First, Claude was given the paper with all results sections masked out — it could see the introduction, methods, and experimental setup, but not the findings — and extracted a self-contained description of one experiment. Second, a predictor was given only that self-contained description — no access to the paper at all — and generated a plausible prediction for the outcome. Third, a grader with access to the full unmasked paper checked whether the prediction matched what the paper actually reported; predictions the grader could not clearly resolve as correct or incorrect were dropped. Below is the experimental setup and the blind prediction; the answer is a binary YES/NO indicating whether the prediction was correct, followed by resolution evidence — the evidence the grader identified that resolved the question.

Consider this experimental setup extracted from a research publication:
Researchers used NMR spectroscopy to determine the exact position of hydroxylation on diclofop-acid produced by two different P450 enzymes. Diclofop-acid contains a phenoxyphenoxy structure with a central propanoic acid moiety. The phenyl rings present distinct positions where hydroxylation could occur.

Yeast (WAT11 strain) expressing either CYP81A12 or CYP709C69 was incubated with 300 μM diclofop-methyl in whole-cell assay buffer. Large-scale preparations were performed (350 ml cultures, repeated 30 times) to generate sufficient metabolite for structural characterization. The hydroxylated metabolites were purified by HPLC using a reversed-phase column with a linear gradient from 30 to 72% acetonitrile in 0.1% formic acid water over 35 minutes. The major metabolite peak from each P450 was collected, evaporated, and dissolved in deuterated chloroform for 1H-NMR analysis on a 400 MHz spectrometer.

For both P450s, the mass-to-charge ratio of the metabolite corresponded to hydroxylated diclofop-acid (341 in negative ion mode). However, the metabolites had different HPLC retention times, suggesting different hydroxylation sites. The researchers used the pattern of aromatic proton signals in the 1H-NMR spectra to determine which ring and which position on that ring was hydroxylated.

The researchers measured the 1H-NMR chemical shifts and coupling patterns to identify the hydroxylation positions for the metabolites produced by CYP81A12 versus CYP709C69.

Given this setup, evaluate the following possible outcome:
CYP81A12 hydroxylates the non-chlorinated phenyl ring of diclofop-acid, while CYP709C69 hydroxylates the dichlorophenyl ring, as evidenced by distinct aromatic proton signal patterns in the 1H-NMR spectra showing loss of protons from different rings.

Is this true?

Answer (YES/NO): NO